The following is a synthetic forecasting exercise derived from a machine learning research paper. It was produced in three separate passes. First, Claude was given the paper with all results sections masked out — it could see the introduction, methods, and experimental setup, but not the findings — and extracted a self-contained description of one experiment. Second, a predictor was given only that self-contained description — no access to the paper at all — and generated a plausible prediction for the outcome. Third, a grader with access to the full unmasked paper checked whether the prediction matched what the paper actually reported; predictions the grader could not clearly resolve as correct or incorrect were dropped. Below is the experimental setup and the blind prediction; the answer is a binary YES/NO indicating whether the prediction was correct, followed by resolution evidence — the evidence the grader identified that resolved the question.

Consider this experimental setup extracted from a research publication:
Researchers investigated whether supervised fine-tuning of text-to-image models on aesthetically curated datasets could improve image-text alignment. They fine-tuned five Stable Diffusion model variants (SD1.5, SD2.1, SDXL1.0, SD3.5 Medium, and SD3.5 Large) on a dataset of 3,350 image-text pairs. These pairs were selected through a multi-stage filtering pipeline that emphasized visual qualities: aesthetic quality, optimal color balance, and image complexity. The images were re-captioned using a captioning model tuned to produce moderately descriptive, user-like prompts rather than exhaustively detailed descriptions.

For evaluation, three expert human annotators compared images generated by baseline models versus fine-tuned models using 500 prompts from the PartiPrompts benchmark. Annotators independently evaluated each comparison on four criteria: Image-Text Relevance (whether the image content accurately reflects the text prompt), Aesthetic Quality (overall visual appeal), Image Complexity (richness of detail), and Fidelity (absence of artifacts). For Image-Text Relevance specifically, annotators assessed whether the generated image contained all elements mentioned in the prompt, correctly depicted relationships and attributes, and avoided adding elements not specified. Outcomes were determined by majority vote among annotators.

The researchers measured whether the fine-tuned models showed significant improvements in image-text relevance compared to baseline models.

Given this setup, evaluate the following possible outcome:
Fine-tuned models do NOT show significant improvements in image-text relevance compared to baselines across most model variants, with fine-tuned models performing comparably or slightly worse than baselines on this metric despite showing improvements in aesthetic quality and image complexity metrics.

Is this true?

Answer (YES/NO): YES